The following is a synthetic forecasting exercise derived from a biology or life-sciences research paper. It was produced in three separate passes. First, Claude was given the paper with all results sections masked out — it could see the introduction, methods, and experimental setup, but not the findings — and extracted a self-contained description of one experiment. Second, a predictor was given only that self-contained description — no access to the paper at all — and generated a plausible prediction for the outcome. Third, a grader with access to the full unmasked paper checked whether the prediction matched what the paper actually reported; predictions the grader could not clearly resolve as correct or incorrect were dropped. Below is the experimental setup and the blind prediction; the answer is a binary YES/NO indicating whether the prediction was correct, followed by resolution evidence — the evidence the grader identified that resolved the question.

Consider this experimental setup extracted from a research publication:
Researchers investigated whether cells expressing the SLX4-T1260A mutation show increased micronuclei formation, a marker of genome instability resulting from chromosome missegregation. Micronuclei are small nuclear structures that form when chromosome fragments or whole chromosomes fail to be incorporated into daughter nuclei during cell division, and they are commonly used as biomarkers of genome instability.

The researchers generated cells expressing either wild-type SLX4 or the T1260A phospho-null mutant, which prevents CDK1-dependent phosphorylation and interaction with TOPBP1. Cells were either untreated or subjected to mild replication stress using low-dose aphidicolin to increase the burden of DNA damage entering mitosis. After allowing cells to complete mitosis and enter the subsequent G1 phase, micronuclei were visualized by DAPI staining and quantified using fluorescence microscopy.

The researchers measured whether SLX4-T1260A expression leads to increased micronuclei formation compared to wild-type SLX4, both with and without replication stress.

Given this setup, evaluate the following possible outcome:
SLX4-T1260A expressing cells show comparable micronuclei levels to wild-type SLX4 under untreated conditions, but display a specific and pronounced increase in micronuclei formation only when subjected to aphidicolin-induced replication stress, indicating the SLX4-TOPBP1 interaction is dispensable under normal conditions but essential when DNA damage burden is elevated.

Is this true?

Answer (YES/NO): NO